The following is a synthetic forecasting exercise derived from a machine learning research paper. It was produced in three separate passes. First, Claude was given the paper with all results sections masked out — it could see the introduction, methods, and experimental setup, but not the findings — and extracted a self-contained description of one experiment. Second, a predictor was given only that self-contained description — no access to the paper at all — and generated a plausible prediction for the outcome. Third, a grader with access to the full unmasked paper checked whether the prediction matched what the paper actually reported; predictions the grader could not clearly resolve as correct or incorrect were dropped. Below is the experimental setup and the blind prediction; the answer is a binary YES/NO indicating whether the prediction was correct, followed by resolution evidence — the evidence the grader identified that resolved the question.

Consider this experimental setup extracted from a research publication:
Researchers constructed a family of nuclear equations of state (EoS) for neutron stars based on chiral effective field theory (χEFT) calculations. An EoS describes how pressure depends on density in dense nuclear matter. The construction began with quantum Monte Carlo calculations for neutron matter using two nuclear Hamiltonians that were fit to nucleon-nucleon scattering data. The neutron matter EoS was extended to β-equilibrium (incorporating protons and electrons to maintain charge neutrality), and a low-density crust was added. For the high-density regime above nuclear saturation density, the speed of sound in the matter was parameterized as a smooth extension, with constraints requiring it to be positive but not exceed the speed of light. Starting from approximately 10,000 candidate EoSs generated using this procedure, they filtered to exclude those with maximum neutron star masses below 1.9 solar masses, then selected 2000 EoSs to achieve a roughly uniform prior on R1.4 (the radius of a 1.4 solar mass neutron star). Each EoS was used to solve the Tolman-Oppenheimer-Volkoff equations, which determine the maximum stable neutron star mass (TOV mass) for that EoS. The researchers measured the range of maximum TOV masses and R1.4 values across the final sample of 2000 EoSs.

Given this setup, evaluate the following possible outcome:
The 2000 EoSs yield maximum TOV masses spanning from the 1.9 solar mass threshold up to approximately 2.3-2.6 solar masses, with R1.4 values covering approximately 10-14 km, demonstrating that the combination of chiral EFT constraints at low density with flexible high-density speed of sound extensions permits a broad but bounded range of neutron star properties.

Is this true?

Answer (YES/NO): NO